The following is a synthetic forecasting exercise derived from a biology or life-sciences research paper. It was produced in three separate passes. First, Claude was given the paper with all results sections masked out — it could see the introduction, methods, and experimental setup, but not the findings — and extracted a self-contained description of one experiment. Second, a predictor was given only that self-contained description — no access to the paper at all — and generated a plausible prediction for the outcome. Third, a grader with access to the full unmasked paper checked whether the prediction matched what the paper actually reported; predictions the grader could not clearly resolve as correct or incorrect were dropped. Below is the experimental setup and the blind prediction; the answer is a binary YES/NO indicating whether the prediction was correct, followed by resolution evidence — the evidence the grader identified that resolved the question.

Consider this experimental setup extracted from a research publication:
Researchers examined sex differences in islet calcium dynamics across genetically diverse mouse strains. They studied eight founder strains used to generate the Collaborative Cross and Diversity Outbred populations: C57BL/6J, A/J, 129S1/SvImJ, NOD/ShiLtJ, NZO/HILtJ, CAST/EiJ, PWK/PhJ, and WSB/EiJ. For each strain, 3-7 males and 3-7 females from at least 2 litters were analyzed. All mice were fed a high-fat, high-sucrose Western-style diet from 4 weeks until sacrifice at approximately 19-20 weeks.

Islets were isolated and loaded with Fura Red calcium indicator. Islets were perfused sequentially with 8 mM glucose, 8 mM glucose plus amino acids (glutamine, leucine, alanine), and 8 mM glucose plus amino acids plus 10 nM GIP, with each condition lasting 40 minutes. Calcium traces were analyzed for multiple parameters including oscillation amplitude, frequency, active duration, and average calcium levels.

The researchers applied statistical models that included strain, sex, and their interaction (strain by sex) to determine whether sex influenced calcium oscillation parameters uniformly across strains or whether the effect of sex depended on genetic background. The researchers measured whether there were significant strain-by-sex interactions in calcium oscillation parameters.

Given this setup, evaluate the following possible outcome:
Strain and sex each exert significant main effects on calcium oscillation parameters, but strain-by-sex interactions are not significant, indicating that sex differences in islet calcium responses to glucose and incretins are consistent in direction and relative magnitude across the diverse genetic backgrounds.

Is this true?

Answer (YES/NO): NO